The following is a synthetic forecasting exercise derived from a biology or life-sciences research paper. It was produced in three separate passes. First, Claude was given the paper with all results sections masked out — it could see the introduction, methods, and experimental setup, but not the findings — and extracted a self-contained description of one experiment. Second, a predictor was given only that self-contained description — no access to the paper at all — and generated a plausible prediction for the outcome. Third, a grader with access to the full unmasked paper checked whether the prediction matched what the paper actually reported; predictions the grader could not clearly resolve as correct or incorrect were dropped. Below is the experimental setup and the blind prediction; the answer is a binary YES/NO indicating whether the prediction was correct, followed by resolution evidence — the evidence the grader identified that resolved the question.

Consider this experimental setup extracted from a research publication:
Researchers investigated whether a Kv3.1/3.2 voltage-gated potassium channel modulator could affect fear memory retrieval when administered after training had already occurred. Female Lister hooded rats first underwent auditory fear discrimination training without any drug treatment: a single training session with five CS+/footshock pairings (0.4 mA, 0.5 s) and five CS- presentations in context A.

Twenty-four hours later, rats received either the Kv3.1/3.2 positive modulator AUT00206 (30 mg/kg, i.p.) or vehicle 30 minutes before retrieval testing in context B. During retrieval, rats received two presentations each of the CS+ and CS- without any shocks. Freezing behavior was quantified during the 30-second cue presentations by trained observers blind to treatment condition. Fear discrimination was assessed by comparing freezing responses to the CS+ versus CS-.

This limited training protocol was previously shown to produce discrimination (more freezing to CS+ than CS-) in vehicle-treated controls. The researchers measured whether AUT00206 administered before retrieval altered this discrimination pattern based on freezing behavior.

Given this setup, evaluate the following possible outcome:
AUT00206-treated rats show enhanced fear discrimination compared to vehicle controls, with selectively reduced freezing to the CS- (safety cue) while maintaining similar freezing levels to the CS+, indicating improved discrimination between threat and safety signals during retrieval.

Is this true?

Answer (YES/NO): NO